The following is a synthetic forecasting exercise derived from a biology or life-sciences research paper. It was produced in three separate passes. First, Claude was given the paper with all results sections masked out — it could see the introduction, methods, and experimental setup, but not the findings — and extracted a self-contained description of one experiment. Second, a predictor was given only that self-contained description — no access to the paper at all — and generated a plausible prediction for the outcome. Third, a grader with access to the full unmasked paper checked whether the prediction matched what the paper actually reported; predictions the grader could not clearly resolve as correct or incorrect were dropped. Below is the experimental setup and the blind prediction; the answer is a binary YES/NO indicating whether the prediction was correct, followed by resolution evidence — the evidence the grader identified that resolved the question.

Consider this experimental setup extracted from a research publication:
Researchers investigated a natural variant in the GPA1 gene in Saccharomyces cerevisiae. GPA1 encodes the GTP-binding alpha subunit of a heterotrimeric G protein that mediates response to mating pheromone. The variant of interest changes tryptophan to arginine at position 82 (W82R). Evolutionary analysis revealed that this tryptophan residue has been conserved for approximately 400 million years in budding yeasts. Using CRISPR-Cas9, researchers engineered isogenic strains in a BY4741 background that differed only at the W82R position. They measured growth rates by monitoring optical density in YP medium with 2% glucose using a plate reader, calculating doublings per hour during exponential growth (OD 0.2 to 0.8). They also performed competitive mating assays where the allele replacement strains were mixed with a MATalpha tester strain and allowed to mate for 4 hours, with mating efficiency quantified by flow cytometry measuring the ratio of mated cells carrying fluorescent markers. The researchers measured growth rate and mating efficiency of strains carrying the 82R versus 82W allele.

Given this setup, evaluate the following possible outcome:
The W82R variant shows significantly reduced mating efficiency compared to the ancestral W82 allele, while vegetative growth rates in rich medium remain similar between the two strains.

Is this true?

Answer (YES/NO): NO